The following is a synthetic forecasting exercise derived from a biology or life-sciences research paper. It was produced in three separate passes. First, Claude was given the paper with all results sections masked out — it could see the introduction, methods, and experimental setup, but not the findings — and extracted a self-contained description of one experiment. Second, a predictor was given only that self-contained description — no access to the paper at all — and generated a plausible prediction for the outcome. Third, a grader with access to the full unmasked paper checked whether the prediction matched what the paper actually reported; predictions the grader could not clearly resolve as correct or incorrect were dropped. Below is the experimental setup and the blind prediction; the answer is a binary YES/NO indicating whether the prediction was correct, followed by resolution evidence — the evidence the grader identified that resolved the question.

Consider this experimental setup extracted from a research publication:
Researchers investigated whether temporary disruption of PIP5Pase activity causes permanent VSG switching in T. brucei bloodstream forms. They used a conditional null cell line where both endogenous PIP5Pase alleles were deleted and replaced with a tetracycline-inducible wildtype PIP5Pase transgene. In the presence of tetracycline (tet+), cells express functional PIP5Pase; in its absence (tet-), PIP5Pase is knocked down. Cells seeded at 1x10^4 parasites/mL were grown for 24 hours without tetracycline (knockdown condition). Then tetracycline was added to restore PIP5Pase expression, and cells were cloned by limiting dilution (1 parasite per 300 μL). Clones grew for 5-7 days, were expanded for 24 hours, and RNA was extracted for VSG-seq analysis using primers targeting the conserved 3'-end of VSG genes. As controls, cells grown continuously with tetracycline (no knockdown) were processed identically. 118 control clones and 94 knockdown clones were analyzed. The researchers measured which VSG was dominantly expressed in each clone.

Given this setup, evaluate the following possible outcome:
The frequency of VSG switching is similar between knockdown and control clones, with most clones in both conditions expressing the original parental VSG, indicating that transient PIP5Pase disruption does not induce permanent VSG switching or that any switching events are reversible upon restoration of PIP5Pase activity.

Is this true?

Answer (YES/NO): NO